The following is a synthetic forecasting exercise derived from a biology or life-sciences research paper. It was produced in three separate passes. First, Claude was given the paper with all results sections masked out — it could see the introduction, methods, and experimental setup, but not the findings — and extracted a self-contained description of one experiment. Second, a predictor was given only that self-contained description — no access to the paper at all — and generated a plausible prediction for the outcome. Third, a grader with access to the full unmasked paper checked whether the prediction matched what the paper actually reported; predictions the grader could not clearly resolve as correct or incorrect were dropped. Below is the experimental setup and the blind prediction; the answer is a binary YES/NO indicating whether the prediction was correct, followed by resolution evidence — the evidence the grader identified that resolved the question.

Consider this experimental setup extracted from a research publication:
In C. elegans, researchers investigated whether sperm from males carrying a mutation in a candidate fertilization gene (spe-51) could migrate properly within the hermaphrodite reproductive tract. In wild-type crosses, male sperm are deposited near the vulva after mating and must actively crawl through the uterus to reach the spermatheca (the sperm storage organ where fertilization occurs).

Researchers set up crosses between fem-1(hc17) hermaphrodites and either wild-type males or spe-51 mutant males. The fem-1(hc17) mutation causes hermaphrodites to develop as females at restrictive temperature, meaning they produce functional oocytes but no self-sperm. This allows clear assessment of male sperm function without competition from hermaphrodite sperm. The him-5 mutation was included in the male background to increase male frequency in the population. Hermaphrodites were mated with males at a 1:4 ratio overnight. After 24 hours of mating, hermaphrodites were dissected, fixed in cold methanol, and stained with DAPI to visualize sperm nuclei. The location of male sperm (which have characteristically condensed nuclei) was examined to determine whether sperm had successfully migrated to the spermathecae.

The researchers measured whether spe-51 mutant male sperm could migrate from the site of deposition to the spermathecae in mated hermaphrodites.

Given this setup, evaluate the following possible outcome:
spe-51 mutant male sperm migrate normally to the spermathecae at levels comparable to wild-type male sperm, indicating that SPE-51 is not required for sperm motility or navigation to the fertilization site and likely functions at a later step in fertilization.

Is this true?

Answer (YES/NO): YES